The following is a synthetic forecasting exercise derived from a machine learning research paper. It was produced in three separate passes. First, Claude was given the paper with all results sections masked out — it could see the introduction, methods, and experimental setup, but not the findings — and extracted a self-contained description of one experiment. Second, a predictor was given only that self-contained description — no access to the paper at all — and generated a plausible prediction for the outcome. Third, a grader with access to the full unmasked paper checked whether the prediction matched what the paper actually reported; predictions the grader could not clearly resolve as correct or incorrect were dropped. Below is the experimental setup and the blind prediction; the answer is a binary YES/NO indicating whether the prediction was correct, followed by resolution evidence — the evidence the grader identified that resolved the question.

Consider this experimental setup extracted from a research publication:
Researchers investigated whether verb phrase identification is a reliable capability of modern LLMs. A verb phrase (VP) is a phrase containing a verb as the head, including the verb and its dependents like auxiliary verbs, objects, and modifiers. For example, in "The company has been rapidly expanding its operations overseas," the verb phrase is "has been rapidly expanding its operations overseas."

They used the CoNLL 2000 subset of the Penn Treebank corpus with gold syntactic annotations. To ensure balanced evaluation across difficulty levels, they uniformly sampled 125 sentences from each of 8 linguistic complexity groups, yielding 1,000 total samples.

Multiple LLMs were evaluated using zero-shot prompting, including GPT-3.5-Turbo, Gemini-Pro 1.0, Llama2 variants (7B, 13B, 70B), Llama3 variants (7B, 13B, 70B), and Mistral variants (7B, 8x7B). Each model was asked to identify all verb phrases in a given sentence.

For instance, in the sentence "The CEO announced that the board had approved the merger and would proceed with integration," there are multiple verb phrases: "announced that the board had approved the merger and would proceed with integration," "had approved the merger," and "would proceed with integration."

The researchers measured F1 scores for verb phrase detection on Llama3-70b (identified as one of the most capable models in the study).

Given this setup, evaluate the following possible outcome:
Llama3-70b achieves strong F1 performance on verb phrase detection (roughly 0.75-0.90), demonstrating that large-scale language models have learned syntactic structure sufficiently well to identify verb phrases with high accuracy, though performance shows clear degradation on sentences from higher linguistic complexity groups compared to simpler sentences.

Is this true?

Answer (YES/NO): NO